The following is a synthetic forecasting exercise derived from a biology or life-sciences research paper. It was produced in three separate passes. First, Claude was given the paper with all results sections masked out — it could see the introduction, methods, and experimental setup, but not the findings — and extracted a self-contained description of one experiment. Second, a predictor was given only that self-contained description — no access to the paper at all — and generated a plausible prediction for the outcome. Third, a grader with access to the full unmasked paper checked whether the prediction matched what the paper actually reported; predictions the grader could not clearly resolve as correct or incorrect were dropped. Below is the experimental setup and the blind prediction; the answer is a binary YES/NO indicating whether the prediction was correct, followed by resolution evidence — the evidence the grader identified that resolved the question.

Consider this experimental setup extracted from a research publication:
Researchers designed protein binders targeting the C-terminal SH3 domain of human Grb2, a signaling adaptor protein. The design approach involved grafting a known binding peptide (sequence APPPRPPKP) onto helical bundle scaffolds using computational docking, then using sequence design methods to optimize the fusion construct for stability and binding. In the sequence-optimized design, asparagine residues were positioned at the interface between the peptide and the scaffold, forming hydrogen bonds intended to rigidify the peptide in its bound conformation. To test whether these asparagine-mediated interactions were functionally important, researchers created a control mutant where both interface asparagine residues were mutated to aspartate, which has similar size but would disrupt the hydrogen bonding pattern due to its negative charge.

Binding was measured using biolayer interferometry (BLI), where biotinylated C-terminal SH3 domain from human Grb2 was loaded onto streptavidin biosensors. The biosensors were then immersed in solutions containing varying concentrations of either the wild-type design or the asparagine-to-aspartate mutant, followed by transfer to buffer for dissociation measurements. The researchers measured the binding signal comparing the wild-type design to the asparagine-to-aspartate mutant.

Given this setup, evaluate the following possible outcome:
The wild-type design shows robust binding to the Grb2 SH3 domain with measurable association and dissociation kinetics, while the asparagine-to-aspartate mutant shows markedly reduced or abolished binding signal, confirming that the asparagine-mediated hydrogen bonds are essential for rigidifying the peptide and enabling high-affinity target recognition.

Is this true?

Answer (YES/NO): YES